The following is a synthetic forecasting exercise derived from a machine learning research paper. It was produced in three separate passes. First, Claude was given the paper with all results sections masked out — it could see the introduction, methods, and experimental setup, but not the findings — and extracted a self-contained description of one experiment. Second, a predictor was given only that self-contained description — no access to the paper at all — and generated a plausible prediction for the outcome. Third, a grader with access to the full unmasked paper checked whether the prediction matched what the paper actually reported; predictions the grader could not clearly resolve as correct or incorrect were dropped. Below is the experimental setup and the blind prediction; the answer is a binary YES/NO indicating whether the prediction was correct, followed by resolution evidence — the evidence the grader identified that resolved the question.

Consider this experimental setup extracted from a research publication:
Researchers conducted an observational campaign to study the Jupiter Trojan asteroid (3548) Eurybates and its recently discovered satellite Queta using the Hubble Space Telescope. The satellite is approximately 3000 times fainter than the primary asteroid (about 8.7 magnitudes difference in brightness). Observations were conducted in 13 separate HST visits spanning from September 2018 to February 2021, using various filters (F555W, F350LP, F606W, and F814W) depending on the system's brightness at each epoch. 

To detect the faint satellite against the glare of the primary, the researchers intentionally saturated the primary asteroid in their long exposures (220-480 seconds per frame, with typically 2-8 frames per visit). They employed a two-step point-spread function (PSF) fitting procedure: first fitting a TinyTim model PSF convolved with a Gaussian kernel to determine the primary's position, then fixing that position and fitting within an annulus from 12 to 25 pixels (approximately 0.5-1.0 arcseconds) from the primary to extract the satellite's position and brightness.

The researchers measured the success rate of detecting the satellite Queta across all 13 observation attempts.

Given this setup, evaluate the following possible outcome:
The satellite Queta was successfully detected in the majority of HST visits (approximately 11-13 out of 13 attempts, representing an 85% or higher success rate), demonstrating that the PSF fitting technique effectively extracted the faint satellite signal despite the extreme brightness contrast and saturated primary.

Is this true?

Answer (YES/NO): NO